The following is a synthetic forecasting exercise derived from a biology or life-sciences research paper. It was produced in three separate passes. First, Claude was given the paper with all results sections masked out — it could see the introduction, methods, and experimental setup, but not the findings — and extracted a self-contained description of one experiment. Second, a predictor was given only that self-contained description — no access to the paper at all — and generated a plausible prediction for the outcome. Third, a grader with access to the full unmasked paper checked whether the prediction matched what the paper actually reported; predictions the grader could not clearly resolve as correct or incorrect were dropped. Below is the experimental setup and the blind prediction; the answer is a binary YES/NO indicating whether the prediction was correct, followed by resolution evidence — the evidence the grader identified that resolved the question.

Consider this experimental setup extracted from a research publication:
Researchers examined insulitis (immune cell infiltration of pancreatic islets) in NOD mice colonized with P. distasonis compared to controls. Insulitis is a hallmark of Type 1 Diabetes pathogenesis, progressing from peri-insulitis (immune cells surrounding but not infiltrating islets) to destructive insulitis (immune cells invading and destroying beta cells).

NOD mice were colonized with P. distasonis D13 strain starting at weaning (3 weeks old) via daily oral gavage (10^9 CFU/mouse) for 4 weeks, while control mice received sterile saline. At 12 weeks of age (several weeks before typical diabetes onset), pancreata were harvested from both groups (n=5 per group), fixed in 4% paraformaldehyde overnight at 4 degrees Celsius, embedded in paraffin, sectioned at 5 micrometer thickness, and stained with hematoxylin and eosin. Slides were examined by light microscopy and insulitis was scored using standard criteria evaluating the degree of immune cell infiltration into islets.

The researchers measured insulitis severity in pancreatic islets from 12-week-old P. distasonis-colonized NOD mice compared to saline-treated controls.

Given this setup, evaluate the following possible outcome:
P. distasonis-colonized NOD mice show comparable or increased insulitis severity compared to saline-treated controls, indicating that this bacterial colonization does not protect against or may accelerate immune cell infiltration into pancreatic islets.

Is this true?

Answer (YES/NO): YES